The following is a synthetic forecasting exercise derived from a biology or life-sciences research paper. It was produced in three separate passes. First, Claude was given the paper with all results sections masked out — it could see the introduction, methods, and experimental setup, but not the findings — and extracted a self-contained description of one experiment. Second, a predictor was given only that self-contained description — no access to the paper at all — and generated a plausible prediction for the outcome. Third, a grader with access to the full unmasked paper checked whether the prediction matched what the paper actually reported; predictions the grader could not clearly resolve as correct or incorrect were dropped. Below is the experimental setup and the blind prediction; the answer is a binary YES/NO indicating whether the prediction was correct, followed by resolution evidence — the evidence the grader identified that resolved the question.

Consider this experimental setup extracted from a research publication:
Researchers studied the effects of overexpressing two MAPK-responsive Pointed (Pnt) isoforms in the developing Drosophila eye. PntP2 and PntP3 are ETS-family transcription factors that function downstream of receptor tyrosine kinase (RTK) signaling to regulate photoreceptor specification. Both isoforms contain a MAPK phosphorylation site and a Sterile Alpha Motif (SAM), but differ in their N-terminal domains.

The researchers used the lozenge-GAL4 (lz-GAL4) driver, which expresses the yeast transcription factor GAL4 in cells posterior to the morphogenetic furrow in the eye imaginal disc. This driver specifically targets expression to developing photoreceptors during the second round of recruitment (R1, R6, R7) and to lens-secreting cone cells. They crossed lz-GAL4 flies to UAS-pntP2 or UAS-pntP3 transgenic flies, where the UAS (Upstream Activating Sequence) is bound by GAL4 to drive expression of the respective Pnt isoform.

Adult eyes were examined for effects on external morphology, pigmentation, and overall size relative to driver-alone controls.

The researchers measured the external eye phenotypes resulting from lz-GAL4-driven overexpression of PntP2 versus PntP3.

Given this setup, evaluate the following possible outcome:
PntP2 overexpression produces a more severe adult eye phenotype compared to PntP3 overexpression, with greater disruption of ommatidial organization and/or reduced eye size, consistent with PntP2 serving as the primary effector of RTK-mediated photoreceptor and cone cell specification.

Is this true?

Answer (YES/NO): NO